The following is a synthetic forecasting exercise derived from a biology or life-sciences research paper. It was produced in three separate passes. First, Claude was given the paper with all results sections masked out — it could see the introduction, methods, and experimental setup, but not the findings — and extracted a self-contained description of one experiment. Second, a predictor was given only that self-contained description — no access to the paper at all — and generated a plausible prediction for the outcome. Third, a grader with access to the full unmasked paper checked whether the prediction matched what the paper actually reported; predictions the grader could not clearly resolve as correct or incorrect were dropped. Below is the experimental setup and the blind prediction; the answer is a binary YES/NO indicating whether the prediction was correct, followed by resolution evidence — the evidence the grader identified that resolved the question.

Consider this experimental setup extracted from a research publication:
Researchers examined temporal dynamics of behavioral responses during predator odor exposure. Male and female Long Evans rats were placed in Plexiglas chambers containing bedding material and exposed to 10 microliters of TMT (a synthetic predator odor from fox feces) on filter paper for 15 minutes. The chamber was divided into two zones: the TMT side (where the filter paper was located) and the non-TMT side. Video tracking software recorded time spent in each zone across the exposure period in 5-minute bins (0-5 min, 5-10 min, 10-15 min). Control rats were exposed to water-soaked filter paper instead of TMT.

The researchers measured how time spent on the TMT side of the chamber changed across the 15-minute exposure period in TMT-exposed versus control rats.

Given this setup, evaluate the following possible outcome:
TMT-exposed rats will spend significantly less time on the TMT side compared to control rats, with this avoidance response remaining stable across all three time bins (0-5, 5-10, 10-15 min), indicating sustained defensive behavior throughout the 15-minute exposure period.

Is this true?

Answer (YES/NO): NO